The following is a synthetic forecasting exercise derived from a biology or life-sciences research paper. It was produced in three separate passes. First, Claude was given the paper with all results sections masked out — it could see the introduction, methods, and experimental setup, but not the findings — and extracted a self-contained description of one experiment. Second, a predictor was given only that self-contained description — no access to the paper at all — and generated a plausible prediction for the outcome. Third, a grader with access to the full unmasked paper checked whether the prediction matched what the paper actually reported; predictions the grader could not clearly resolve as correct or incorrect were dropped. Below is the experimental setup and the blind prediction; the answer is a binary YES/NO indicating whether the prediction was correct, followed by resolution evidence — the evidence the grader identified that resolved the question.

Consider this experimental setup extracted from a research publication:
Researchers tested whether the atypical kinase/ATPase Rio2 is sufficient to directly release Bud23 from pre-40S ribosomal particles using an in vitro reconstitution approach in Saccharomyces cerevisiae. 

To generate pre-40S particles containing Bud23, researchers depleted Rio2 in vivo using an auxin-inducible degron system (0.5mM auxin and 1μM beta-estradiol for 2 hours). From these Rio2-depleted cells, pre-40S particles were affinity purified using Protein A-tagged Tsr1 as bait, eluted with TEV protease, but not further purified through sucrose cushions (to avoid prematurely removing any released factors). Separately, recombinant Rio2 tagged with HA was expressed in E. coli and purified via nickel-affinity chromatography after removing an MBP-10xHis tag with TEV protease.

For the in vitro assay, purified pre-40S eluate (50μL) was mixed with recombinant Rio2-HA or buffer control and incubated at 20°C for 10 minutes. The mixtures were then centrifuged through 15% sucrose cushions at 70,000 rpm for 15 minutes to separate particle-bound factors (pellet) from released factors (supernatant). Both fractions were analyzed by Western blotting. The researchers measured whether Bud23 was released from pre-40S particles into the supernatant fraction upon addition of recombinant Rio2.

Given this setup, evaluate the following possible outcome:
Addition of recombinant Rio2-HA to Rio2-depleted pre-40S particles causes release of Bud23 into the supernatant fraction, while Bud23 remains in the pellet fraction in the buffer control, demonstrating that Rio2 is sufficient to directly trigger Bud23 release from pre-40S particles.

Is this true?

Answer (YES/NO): YES